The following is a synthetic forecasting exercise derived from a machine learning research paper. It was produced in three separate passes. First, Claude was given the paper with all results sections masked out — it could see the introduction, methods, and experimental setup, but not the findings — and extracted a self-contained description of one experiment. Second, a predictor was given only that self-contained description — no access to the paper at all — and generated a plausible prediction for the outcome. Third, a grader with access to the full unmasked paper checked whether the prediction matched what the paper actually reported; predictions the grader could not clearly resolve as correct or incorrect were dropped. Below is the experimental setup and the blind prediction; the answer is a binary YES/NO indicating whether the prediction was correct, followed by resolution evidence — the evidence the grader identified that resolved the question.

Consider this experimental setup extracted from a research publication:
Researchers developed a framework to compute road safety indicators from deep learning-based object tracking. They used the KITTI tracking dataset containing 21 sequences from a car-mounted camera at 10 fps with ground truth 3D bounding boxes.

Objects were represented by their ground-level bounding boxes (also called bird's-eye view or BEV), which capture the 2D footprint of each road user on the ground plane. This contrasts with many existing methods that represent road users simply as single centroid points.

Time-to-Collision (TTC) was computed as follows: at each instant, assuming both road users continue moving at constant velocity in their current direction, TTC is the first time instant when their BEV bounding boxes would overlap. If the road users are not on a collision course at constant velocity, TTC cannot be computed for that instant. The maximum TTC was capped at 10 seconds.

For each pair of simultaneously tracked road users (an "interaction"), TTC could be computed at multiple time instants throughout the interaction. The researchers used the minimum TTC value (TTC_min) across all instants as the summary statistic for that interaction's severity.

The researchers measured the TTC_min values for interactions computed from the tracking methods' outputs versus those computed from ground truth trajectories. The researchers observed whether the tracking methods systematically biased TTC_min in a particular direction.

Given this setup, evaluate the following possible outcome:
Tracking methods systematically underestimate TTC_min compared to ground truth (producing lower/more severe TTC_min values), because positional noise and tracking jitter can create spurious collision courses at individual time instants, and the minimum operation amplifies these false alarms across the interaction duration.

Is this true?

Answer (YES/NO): YES